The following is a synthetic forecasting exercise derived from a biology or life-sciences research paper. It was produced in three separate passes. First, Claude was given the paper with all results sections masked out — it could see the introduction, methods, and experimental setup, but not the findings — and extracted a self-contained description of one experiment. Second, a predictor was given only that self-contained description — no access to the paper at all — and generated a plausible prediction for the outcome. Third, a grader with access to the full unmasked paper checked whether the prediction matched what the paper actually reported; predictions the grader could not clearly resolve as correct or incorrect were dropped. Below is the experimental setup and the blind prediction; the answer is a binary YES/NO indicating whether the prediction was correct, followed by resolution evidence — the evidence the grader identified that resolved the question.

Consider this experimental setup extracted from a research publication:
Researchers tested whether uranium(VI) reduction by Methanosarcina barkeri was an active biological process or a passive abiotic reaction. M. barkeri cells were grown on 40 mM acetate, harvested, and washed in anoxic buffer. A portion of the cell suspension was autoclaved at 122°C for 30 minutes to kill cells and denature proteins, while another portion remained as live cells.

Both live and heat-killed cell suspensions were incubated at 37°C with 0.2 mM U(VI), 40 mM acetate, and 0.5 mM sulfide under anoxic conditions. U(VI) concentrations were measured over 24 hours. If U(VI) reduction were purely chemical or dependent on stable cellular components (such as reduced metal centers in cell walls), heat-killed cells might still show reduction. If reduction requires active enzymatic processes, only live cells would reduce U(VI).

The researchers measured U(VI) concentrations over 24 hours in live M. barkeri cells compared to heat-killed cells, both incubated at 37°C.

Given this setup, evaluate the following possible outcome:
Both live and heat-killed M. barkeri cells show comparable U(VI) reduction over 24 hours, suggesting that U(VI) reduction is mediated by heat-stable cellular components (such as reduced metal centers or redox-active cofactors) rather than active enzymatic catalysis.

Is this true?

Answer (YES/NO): NO